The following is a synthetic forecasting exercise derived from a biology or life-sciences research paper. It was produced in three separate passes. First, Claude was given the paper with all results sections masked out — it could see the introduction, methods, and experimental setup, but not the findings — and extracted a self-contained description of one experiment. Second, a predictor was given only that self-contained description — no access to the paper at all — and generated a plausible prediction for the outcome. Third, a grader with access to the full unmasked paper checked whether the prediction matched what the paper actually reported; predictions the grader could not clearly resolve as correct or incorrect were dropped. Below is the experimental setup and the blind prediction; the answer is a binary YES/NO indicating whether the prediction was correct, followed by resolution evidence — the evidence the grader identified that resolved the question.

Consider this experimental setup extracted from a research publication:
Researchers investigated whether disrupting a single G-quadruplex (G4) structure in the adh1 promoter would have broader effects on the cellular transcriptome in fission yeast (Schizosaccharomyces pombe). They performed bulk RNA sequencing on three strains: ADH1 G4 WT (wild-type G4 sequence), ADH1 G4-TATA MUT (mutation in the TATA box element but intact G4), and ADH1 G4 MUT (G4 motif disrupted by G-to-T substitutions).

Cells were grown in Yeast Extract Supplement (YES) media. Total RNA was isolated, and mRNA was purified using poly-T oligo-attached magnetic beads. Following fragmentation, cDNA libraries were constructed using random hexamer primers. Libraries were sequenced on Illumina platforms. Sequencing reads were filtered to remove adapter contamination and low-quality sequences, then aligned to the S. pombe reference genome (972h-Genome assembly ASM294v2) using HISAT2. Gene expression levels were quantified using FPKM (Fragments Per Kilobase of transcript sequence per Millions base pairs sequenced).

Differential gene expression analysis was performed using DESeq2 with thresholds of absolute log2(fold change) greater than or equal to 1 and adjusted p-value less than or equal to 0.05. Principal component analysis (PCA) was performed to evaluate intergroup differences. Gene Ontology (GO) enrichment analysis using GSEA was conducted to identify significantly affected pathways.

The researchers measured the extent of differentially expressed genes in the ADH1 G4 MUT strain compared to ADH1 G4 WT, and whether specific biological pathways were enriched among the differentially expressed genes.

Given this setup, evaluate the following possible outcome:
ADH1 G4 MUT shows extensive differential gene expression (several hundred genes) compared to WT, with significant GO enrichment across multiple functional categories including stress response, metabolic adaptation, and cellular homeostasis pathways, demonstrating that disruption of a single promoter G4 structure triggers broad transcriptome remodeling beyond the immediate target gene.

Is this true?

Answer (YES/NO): NO